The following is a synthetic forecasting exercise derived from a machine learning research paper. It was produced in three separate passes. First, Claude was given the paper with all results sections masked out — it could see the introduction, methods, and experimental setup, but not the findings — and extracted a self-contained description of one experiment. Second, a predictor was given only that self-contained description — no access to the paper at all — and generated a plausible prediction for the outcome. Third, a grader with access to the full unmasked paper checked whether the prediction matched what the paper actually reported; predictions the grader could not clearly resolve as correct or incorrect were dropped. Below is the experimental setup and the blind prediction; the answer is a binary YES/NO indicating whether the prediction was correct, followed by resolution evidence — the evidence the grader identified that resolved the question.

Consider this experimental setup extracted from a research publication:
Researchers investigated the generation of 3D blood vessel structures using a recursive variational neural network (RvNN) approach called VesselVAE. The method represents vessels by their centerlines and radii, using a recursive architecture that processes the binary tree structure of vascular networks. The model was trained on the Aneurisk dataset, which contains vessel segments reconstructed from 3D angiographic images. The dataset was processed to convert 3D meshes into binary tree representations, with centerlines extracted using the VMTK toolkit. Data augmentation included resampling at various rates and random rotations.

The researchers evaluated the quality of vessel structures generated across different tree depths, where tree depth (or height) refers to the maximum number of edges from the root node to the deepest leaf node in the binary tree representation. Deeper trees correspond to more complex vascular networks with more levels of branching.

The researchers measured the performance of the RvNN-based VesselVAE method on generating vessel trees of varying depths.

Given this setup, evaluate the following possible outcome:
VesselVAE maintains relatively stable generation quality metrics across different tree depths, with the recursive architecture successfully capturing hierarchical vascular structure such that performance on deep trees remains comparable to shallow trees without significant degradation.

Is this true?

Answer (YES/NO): NO